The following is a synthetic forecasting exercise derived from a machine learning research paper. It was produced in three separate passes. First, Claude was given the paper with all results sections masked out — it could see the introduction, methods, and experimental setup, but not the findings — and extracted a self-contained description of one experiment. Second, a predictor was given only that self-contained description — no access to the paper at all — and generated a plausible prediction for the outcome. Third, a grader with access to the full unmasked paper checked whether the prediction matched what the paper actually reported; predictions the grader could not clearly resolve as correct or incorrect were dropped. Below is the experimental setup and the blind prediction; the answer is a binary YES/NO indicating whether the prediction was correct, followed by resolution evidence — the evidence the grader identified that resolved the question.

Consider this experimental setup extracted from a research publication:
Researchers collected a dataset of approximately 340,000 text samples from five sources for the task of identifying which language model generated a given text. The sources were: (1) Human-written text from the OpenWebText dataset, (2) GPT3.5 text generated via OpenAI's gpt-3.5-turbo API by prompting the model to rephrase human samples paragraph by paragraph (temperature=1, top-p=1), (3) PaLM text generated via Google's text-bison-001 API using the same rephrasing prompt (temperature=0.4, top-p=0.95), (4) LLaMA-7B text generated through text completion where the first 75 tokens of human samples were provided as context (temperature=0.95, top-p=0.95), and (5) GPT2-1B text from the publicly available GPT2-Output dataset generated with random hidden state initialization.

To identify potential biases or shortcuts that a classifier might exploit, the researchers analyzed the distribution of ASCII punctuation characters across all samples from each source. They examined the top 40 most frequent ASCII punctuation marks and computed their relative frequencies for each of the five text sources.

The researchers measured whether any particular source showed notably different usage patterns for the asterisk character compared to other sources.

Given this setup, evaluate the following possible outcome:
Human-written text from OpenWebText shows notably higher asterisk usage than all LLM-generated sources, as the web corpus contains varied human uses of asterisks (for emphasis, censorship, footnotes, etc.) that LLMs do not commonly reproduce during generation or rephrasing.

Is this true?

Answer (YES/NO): NO